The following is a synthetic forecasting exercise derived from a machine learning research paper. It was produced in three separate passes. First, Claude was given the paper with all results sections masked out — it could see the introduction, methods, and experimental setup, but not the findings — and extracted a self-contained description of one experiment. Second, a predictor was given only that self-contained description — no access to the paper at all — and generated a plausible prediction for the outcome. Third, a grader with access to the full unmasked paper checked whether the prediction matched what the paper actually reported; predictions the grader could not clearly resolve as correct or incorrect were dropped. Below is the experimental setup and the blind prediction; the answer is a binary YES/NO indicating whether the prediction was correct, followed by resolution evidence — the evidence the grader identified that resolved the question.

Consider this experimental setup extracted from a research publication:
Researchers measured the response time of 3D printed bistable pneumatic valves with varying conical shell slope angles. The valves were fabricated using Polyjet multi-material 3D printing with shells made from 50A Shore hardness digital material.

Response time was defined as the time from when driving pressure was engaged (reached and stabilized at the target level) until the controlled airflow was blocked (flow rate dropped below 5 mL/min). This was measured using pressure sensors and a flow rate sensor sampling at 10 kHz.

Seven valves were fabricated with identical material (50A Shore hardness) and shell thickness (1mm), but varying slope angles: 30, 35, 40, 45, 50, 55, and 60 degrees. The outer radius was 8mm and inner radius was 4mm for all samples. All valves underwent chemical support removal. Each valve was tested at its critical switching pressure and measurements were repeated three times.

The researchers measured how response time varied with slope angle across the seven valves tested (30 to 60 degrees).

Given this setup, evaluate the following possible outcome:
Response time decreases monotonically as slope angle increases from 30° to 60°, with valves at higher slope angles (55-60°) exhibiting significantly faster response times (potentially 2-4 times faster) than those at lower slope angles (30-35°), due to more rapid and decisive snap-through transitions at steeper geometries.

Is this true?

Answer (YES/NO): NO